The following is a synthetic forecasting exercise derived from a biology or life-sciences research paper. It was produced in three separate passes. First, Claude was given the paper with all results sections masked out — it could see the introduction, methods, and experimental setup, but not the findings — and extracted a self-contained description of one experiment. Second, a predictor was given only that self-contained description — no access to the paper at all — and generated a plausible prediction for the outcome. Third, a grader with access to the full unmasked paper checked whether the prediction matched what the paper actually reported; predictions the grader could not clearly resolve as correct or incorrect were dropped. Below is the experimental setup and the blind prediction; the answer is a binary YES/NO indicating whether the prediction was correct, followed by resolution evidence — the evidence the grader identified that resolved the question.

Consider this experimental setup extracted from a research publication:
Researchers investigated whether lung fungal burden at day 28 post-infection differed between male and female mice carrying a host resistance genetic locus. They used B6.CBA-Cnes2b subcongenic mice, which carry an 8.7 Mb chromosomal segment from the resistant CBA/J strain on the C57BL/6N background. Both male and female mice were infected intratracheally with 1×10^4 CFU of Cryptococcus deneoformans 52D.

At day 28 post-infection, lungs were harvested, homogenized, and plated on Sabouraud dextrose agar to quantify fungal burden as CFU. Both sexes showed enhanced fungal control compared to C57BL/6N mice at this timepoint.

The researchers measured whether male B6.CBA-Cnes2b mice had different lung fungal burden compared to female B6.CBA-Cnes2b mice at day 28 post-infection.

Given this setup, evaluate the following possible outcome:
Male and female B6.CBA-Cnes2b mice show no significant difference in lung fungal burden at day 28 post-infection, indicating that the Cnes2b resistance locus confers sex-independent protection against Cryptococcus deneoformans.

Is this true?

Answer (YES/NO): NO